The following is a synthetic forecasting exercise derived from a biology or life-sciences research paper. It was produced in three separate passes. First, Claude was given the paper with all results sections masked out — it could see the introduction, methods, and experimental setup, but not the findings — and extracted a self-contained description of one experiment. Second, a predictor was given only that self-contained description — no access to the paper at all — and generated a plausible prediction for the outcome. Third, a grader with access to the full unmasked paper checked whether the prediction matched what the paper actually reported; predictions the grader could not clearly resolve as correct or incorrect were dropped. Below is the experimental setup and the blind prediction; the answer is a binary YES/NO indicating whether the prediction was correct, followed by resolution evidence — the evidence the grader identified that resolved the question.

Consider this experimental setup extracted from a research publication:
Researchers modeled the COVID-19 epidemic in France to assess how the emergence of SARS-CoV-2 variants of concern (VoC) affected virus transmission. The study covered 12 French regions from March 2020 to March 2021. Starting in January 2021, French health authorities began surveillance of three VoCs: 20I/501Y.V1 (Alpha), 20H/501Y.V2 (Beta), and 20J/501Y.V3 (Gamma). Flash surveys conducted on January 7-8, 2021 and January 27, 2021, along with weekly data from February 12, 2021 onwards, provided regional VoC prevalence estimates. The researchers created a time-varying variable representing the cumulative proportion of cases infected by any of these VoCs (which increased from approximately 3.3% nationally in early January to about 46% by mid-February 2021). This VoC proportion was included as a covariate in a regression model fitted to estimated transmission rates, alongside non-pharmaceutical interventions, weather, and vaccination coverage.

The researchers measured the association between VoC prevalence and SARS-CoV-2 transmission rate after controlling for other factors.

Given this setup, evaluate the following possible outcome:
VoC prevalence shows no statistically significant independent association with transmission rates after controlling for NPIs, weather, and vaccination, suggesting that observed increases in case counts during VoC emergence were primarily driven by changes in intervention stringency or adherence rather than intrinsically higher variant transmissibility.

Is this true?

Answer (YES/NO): NO